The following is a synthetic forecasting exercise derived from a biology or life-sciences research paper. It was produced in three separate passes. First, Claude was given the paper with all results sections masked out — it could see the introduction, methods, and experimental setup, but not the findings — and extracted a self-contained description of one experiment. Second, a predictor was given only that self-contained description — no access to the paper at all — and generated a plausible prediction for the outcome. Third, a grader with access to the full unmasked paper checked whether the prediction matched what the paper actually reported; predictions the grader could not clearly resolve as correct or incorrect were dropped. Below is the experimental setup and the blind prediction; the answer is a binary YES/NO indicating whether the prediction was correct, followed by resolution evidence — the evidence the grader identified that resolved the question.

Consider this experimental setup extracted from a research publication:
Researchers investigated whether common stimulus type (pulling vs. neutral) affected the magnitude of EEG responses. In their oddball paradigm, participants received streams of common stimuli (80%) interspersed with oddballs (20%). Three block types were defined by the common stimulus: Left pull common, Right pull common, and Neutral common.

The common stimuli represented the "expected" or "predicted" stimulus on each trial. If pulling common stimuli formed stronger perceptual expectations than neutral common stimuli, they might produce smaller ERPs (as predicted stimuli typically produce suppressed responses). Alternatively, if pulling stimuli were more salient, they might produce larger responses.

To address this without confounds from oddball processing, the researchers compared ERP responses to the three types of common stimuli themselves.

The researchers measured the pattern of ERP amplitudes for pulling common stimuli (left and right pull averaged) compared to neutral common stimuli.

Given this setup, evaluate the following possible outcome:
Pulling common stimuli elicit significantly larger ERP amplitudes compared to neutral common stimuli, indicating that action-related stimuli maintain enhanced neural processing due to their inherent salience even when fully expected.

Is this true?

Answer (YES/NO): NO